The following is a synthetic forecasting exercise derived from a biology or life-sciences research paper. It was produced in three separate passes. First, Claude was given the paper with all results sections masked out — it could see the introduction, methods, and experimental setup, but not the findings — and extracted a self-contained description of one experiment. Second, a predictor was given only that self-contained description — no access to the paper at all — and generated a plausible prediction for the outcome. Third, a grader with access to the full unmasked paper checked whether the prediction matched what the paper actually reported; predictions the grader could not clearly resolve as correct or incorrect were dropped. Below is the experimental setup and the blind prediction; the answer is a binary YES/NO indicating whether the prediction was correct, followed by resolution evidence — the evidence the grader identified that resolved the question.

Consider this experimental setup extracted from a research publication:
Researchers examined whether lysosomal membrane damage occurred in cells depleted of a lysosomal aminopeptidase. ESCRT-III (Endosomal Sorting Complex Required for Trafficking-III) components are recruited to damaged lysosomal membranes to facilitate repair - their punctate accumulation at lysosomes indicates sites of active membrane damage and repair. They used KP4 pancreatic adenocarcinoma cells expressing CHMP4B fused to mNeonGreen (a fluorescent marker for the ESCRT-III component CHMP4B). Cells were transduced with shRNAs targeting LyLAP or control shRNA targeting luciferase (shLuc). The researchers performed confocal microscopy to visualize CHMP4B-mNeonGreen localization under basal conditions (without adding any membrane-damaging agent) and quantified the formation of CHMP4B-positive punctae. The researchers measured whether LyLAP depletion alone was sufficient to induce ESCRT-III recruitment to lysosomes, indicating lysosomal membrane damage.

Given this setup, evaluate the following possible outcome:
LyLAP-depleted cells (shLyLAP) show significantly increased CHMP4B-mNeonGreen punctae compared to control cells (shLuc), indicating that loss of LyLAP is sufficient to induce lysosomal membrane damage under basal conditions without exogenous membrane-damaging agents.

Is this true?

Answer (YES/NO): YES